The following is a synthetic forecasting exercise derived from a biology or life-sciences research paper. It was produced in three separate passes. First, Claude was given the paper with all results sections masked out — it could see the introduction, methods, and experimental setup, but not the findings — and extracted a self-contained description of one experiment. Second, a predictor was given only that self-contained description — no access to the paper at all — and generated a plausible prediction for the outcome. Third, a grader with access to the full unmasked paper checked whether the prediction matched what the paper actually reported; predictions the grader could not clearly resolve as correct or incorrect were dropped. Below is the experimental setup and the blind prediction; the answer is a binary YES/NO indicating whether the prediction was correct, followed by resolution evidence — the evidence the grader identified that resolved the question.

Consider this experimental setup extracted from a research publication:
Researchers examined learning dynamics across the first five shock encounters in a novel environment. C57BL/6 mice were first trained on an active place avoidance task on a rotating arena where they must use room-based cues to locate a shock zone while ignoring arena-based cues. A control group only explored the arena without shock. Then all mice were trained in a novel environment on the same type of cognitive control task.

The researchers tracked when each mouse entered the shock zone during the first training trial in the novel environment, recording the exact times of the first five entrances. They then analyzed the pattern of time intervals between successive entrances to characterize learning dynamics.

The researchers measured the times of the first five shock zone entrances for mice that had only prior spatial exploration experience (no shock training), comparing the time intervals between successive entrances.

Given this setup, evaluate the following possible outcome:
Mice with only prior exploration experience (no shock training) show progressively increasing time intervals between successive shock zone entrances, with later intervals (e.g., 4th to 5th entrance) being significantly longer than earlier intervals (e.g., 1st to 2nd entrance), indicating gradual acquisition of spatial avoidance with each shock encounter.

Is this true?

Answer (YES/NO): NO